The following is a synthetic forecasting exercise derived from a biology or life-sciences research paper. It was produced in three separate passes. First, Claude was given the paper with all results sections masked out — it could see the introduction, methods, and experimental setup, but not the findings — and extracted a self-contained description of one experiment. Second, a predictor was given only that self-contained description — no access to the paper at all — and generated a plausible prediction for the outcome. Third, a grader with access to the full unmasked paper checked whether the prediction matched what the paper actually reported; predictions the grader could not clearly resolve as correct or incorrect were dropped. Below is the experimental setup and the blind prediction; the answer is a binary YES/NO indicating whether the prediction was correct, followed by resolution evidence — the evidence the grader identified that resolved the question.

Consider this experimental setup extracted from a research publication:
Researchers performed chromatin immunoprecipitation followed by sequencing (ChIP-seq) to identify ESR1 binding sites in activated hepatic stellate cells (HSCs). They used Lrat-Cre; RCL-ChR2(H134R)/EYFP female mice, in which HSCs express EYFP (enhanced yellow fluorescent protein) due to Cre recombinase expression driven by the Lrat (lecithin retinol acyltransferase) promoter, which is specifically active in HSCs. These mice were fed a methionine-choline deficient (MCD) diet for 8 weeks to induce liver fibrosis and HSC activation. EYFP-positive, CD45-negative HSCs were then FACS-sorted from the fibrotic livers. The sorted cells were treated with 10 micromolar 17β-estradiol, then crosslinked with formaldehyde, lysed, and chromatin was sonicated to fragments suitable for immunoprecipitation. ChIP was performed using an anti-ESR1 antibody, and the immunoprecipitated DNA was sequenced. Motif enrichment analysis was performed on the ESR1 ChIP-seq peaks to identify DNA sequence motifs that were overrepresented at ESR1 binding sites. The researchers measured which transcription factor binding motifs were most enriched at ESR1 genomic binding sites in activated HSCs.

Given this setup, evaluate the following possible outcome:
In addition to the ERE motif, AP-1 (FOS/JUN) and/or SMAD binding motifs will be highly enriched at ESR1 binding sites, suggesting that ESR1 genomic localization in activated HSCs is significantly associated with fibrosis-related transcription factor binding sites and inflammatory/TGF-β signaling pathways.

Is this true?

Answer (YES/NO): NO